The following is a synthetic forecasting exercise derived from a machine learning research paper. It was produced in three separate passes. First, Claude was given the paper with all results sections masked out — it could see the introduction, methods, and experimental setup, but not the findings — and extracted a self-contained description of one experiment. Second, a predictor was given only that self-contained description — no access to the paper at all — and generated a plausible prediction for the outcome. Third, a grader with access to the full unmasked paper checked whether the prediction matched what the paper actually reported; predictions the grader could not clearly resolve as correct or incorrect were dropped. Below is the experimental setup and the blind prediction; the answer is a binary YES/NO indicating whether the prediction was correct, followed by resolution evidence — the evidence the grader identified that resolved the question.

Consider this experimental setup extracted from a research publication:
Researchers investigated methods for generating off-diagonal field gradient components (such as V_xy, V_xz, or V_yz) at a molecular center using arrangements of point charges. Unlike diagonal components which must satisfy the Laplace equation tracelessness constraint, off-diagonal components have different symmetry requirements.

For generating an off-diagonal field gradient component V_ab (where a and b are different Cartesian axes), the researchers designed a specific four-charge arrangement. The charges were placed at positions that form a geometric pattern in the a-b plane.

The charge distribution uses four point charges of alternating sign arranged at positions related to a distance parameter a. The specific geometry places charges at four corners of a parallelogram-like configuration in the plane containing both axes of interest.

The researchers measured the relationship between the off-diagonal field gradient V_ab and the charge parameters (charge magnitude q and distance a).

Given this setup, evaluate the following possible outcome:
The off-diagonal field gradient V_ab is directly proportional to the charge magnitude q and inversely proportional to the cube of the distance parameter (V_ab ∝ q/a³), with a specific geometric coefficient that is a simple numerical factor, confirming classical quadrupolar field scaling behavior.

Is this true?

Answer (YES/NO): YES